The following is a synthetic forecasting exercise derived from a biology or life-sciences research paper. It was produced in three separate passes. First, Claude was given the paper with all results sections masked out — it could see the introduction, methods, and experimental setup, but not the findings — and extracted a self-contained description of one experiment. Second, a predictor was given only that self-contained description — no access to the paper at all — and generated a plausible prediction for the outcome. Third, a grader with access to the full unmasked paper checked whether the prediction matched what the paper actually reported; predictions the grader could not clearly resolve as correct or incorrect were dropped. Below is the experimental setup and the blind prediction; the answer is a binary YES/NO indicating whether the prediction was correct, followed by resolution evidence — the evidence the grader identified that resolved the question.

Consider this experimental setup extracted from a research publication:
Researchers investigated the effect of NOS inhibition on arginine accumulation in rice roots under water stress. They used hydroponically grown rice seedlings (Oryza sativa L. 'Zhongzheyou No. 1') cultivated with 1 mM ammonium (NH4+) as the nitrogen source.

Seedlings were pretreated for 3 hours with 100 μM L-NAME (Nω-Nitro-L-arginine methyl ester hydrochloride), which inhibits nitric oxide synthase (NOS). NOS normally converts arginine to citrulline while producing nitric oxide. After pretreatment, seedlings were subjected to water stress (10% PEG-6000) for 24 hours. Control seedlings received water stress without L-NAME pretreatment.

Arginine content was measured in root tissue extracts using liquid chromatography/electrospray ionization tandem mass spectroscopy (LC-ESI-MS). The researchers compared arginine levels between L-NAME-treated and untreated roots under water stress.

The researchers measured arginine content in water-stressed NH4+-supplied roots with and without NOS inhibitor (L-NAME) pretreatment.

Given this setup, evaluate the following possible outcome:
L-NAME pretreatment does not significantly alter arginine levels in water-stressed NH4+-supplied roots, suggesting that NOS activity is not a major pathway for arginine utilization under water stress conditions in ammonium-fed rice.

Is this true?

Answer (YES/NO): NO